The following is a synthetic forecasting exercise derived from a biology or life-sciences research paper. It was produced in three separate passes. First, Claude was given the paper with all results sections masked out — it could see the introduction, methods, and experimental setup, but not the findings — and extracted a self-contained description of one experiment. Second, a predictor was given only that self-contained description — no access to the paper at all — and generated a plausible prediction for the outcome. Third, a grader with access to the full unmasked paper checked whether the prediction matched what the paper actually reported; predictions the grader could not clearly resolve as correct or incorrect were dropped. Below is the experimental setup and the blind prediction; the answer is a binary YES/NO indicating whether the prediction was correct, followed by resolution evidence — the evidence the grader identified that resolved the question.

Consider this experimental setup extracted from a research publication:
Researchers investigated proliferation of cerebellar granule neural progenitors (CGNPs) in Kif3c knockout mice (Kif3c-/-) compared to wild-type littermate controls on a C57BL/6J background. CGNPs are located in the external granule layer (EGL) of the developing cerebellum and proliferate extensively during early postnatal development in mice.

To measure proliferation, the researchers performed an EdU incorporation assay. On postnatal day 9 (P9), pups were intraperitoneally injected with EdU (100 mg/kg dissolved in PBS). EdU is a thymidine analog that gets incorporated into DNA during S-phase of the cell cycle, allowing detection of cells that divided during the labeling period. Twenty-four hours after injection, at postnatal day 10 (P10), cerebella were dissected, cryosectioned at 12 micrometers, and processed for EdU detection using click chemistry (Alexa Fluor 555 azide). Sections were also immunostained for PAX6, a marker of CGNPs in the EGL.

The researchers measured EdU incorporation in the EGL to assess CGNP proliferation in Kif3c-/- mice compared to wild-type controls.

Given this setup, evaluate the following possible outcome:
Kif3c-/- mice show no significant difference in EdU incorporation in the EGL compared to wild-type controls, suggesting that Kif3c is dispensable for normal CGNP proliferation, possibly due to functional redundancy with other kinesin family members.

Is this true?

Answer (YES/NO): NO